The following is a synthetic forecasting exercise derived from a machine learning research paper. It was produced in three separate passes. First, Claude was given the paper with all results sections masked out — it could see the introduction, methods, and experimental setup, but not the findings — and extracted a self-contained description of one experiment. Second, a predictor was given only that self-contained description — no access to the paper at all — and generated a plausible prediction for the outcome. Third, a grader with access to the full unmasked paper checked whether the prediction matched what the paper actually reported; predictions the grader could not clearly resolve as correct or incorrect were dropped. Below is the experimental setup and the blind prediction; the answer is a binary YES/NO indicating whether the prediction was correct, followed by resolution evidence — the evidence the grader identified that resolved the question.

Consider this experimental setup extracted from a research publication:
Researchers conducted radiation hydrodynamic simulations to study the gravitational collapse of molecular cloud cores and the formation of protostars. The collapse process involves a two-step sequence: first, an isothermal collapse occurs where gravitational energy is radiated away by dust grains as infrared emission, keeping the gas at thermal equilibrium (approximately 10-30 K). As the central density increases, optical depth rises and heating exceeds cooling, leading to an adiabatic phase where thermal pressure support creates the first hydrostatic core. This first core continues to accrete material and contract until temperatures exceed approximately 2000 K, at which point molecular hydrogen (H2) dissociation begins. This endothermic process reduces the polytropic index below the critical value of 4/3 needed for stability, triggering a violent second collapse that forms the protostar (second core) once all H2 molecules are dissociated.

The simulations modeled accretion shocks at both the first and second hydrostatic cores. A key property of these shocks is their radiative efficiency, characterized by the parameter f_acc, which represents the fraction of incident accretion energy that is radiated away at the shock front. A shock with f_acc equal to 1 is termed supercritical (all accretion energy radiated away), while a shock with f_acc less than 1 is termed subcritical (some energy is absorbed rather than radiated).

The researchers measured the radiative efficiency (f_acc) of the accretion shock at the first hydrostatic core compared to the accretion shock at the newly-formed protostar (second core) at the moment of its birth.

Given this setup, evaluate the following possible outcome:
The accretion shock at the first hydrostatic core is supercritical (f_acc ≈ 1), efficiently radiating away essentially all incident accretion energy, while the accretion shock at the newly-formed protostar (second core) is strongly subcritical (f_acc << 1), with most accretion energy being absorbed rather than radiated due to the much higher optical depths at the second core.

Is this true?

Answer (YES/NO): YES